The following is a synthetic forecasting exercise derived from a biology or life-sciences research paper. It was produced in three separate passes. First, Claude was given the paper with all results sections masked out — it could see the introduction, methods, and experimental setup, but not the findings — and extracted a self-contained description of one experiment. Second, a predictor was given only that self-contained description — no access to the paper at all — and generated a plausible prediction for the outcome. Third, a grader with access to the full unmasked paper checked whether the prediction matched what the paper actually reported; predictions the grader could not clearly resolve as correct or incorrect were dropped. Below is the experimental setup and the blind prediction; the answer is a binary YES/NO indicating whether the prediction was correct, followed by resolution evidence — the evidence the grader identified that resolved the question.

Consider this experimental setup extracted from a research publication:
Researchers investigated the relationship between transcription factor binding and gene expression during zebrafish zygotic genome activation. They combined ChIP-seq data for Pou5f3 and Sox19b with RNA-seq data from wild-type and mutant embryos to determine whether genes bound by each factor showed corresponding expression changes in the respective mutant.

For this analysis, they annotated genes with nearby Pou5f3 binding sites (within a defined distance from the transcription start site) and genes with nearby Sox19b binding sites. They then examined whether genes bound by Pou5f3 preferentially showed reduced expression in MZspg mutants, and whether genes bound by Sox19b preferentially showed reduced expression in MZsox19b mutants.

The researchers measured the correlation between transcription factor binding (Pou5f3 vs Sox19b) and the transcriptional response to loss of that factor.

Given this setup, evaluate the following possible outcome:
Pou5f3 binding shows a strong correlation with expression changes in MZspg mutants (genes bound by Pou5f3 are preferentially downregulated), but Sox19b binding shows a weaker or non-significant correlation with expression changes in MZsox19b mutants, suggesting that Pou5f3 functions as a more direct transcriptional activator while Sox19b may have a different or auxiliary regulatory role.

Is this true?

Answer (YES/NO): YES